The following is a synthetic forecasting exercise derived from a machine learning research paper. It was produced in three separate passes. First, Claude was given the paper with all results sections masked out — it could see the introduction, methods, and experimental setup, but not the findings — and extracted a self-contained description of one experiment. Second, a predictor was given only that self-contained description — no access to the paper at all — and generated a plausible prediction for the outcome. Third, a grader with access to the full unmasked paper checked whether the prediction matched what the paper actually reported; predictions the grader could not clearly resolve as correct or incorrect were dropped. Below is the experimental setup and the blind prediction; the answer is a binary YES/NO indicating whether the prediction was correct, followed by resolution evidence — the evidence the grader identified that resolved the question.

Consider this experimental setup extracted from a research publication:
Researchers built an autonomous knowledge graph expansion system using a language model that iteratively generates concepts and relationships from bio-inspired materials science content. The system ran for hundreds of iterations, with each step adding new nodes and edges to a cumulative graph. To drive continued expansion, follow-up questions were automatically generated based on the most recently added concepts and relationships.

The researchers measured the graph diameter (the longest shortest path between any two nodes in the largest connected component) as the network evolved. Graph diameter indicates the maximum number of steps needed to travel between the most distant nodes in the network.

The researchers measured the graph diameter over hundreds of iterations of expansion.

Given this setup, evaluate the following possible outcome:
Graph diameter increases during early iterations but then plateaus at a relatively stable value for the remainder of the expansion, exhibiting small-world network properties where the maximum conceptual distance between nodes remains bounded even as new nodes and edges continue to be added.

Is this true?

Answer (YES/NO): YES